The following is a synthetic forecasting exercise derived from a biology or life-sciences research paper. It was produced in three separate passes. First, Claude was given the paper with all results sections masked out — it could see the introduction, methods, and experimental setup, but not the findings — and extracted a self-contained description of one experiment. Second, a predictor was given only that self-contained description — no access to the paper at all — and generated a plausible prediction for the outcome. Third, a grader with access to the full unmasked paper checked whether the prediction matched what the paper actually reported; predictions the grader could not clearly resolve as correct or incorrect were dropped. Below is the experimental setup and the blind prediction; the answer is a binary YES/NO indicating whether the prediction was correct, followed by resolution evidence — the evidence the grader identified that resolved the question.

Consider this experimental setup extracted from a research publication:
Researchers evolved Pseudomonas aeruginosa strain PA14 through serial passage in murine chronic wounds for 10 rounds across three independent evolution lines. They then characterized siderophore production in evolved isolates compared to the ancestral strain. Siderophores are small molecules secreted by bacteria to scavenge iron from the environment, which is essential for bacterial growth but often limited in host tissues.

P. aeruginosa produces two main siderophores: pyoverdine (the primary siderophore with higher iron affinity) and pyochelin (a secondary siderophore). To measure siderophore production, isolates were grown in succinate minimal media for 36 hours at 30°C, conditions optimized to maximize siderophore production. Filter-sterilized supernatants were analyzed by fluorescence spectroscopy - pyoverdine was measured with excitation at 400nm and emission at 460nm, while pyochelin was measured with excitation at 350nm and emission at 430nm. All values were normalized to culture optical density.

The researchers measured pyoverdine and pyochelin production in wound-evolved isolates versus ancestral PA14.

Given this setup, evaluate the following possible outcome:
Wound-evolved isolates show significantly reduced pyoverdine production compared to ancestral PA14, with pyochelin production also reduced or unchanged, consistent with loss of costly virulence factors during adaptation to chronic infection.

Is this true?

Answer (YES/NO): NO